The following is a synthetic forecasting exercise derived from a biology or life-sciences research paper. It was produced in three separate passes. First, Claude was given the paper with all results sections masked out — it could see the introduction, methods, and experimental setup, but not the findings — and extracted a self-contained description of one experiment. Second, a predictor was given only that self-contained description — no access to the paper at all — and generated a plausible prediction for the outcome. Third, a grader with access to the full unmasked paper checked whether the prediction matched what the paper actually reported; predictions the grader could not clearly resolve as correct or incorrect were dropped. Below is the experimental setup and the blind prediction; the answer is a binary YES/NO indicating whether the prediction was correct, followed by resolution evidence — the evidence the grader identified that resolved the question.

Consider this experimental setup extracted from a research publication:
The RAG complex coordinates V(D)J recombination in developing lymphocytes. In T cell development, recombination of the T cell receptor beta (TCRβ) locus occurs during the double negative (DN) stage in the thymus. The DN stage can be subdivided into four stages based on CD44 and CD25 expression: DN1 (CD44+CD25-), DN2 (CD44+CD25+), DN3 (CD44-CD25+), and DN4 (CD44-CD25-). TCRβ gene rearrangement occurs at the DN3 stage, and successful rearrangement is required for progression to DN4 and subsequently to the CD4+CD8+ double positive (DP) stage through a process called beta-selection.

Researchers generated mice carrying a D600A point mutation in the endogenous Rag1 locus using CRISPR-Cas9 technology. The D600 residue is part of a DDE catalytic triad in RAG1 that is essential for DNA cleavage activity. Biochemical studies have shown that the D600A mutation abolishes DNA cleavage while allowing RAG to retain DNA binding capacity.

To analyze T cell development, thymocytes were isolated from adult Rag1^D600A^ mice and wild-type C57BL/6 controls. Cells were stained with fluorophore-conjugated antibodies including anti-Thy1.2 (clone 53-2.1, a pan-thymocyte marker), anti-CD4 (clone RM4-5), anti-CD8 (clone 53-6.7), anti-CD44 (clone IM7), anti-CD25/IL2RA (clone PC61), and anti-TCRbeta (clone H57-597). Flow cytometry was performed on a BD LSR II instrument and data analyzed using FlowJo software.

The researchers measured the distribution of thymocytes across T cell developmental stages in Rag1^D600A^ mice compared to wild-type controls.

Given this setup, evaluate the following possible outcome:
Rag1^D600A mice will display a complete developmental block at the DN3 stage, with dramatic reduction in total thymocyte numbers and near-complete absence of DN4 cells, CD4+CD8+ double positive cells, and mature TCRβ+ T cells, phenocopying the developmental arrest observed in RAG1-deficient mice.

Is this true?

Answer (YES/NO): NO